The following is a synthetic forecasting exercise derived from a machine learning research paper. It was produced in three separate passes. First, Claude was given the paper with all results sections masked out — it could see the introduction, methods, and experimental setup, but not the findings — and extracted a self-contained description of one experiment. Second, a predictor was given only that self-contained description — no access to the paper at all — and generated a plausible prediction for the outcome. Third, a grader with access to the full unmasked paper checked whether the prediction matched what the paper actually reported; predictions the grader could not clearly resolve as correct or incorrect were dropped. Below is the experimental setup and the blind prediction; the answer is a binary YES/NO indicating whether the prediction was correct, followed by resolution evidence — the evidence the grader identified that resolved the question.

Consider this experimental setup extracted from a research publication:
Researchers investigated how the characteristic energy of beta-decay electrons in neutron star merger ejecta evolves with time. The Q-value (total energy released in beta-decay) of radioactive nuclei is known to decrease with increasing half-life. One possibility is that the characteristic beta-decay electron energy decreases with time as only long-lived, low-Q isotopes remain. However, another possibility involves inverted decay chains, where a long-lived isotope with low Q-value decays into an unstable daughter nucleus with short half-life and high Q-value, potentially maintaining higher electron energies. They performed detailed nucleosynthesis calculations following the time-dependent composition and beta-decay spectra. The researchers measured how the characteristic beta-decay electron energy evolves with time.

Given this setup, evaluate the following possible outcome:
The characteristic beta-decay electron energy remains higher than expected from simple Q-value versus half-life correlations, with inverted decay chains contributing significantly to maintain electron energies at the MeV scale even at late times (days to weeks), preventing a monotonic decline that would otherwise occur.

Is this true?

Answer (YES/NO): YES